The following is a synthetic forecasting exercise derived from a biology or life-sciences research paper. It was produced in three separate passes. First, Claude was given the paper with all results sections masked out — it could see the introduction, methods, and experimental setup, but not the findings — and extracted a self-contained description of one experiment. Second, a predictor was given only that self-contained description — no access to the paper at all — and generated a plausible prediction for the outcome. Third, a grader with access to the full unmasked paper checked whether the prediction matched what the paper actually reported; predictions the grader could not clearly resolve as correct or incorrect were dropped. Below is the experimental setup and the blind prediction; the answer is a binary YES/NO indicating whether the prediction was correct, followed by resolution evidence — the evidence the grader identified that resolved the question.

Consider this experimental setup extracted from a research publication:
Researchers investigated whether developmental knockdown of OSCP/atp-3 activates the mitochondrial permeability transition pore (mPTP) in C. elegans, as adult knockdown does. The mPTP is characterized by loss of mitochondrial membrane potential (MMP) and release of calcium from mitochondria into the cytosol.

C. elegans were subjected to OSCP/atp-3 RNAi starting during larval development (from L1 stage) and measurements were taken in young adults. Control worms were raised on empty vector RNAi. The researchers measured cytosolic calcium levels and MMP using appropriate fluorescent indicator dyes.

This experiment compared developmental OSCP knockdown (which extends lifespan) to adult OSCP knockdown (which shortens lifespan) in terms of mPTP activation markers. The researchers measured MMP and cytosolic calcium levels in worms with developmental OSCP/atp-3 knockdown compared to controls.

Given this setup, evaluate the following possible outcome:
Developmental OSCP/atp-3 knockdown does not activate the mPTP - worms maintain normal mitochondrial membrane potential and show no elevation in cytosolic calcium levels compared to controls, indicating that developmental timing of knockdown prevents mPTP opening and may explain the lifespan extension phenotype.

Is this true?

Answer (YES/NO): NO